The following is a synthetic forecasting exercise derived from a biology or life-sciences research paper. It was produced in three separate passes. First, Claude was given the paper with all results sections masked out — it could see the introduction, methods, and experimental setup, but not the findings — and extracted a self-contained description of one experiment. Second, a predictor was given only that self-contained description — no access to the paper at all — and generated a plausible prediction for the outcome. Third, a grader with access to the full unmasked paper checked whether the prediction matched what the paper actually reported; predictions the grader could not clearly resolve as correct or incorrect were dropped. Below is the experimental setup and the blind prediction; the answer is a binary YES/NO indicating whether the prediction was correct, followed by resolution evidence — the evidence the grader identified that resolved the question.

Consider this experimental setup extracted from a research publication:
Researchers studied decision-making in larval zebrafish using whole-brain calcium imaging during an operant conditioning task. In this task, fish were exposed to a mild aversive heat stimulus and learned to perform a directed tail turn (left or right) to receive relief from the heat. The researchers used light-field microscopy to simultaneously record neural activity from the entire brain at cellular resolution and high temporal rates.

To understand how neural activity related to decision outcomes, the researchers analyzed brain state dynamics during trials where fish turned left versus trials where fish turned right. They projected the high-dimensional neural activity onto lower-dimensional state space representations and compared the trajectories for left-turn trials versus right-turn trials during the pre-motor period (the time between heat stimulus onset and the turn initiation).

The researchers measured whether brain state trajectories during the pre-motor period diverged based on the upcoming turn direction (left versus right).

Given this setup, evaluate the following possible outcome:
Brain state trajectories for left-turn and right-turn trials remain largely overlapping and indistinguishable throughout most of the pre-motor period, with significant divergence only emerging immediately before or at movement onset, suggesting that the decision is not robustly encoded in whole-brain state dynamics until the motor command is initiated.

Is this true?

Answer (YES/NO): NO